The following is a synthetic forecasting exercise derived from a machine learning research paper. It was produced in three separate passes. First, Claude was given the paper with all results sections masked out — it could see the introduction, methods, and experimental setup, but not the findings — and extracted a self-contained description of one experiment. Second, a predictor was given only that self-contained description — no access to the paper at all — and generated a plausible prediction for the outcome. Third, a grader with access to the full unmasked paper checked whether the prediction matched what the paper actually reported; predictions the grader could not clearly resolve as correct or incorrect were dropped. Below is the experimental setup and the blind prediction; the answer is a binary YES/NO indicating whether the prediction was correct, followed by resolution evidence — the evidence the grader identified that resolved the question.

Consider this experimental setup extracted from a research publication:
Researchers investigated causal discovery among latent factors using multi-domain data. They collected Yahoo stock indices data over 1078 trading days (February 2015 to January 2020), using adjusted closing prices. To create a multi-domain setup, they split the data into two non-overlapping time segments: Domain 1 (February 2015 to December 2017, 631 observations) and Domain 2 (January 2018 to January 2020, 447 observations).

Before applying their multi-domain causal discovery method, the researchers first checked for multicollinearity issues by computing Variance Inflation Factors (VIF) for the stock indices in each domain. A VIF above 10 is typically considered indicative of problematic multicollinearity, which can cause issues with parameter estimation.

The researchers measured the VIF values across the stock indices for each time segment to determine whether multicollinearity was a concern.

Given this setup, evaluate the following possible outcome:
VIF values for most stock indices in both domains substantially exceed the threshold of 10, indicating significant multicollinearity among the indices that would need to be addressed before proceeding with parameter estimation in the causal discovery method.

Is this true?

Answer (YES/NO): NO